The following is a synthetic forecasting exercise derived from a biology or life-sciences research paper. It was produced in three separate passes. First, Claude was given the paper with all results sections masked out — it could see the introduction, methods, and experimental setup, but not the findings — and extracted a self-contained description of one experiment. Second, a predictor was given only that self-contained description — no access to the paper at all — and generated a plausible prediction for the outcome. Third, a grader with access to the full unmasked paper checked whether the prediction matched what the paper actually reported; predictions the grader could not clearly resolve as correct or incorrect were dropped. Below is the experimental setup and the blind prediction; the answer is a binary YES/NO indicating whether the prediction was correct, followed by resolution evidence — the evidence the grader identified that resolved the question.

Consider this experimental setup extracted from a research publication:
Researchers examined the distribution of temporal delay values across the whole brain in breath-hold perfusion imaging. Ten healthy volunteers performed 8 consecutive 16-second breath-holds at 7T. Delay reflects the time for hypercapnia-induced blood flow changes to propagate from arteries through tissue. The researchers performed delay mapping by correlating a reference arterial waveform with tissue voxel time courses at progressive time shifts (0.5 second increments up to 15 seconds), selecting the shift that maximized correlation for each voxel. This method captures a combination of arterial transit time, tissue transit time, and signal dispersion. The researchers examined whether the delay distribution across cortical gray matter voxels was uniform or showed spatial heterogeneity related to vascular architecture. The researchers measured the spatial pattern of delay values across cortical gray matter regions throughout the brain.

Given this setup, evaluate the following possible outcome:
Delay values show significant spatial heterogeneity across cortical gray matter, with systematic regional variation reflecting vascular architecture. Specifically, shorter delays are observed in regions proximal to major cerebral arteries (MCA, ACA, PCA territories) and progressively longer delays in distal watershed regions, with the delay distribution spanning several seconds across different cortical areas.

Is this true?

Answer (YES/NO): NO